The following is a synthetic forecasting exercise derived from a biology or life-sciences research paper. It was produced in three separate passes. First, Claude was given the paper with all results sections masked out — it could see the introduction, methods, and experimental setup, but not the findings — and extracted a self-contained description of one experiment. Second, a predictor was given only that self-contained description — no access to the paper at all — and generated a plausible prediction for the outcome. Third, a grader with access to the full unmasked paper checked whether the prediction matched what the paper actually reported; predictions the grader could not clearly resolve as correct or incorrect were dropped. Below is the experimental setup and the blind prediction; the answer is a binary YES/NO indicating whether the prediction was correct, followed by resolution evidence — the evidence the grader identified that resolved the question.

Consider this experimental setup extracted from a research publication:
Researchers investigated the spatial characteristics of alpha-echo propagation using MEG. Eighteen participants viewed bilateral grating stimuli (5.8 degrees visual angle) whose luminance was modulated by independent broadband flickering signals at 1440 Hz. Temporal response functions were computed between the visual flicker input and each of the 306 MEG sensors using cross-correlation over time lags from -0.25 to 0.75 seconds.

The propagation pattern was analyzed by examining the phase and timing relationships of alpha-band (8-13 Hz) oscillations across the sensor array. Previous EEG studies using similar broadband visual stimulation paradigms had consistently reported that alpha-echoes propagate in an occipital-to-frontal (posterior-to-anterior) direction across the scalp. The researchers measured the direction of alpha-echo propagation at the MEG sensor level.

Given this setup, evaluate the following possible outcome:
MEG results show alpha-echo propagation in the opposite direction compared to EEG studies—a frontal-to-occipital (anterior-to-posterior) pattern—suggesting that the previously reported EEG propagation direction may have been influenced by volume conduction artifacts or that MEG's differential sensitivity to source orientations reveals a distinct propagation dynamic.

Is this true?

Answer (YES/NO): NO